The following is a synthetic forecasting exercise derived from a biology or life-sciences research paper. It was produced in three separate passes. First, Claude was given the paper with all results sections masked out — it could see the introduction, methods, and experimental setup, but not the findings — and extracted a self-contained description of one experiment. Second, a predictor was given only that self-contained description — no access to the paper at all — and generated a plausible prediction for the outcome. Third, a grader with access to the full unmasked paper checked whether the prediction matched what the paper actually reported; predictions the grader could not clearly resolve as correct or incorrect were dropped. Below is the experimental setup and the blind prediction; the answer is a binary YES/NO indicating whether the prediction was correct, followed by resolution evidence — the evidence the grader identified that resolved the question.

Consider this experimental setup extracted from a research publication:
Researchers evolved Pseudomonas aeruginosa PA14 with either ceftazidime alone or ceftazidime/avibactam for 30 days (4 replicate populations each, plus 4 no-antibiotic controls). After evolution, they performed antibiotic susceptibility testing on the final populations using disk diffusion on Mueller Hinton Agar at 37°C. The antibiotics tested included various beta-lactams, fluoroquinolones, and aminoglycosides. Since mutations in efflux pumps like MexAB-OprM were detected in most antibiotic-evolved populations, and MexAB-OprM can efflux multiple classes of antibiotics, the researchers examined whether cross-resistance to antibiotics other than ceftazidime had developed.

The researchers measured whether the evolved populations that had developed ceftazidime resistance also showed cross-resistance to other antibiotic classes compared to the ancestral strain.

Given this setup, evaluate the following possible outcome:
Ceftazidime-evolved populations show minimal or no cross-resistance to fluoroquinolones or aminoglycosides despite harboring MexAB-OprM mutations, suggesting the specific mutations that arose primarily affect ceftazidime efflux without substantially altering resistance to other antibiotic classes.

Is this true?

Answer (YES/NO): NO